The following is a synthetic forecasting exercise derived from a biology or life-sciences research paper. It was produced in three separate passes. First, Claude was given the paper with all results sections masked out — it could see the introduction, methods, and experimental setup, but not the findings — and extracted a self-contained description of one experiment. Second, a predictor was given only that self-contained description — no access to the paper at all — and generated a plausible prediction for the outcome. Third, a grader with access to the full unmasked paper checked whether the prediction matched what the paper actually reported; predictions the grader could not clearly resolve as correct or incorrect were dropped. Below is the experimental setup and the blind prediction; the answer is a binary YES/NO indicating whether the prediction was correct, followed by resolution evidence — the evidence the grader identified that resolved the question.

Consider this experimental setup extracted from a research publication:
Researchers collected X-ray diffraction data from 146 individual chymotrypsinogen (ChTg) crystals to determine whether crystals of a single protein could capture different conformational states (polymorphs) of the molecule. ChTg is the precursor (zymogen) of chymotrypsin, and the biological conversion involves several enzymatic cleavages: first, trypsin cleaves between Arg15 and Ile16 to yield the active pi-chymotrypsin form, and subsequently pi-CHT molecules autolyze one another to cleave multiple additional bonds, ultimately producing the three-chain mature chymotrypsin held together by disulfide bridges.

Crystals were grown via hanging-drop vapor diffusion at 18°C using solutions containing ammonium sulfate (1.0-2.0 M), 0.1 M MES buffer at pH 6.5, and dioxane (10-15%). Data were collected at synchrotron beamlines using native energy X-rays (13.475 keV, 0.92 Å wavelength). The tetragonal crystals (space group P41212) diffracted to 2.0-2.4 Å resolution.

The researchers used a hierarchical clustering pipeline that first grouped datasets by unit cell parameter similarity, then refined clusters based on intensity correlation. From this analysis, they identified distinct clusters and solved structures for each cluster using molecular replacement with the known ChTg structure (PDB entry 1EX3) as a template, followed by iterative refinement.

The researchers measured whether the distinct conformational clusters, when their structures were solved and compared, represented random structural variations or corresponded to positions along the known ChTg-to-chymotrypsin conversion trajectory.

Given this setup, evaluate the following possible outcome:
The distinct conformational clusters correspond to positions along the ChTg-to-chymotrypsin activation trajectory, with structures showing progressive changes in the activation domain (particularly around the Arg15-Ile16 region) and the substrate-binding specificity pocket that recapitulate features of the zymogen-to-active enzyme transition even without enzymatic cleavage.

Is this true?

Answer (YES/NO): NO